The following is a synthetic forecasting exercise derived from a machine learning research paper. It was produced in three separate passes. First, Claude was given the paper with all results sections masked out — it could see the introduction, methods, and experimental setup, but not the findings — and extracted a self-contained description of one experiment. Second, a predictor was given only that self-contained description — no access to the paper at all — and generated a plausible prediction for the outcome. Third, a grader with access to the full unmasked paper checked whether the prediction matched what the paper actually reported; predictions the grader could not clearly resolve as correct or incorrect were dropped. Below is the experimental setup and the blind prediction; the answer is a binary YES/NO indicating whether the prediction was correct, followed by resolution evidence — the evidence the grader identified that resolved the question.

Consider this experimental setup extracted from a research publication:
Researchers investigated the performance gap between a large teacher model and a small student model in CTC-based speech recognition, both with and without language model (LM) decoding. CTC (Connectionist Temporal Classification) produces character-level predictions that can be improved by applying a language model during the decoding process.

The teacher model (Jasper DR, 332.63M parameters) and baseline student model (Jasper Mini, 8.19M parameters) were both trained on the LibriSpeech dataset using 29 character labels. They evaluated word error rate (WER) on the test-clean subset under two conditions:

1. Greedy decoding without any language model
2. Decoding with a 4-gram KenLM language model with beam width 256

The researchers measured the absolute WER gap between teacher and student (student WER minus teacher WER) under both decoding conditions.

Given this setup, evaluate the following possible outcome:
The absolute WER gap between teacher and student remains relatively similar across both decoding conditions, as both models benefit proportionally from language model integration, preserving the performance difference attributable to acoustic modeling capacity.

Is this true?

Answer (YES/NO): NO